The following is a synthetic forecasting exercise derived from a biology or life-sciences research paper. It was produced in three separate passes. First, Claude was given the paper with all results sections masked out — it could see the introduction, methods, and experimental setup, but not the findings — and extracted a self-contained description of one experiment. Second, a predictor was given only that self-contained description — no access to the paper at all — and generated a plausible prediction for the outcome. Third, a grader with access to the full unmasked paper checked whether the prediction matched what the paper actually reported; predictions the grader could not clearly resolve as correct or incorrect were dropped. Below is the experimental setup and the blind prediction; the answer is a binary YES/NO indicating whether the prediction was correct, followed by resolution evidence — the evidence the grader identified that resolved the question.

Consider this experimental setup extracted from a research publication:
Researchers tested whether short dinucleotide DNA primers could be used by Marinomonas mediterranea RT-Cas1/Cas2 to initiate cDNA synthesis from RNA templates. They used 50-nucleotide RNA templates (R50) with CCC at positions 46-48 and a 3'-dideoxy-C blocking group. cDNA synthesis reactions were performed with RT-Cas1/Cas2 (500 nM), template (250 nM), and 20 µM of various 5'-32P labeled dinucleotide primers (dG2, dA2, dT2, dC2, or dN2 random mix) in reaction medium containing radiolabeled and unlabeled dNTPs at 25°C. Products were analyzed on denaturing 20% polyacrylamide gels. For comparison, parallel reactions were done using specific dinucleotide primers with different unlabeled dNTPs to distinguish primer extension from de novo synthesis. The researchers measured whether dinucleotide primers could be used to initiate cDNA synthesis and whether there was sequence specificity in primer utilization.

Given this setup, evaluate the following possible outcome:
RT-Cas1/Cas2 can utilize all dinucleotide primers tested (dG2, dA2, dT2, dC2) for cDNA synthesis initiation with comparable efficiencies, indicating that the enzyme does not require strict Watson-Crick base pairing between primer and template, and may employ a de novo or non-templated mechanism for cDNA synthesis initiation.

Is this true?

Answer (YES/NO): NO